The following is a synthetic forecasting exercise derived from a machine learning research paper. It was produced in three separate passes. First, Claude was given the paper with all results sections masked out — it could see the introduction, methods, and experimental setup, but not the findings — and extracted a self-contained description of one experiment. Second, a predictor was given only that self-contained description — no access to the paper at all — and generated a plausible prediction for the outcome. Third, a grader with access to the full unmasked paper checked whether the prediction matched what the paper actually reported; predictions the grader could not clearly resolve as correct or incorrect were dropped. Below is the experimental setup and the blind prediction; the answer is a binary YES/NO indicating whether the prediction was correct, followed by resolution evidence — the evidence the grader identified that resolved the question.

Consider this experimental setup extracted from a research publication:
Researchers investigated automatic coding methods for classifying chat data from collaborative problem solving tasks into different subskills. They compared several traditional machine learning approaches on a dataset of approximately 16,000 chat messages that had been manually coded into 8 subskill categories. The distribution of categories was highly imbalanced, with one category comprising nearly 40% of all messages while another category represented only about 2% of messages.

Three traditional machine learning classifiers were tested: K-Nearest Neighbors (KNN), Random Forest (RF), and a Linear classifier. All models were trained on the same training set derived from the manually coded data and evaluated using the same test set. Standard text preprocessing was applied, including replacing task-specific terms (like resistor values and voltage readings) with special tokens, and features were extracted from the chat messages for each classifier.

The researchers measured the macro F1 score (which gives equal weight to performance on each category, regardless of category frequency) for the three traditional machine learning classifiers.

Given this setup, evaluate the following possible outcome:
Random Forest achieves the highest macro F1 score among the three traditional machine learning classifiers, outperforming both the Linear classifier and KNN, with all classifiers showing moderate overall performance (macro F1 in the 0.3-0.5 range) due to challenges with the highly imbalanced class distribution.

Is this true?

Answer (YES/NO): NO